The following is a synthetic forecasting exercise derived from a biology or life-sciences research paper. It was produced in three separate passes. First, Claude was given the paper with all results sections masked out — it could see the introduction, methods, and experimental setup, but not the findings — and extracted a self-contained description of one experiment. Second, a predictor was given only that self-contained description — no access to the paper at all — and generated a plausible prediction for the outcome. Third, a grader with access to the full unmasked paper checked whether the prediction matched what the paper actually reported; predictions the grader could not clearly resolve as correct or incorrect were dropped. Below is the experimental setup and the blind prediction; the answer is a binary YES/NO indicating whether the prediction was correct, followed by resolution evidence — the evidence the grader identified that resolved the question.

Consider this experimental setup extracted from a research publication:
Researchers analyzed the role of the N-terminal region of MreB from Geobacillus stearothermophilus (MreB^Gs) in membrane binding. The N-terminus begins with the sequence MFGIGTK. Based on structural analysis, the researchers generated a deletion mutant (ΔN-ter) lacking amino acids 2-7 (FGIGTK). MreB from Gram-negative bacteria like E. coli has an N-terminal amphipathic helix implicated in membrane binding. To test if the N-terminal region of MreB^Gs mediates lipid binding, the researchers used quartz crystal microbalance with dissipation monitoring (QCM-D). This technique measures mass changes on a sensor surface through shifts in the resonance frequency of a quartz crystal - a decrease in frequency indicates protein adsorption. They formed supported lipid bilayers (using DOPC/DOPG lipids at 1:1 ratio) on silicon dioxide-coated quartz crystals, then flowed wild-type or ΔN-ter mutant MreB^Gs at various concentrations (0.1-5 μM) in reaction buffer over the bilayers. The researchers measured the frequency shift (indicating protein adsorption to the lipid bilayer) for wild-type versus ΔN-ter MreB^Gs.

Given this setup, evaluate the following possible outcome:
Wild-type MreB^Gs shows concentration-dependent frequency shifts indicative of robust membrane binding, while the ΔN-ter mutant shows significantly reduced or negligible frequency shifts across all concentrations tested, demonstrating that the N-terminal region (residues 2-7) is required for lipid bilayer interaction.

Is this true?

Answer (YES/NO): NO